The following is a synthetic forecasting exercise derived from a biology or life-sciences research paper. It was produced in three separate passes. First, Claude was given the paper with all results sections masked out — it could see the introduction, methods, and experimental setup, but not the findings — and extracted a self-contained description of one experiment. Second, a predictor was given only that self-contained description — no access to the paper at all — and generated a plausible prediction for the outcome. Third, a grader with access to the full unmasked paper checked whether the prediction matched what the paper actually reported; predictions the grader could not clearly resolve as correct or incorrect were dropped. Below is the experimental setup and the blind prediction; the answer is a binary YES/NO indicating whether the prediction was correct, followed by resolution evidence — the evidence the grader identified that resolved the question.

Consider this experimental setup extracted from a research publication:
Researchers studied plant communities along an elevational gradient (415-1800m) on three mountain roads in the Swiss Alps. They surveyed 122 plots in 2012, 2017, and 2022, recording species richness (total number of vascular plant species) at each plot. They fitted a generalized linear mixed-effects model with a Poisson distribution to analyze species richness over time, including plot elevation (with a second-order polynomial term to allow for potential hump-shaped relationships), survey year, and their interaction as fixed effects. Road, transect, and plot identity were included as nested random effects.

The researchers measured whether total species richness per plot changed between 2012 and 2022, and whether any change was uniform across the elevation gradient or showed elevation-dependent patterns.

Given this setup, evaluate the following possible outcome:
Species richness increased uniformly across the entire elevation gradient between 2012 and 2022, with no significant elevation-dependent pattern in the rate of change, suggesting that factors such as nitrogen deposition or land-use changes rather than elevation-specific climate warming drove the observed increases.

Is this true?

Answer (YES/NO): NO